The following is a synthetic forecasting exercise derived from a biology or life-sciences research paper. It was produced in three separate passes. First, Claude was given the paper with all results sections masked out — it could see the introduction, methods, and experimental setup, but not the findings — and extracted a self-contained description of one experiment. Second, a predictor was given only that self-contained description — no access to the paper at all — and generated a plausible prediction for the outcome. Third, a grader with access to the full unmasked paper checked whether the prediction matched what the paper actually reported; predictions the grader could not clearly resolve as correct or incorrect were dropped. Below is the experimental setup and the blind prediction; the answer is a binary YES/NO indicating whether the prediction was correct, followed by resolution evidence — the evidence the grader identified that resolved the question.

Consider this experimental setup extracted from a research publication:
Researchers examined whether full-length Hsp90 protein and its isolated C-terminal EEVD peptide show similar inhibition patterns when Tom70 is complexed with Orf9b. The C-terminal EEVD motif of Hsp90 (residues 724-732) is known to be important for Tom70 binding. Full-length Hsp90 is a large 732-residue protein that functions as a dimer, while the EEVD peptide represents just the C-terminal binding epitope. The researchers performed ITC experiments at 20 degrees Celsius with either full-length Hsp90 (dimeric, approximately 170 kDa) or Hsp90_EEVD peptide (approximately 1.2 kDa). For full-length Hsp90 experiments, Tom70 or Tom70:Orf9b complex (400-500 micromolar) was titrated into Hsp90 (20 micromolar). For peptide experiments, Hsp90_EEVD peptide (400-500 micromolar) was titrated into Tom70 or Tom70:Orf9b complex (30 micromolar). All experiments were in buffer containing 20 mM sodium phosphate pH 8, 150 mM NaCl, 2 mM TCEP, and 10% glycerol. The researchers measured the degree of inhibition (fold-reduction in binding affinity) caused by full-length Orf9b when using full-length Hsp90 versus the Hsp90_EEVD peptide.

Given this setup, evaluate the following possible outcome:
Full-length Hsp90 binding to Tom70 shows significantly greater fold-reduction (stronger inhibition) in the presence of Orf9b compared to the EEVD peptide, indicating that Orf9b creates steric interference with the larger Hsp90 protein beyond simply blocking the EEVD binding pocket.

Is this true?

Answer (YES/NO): YES